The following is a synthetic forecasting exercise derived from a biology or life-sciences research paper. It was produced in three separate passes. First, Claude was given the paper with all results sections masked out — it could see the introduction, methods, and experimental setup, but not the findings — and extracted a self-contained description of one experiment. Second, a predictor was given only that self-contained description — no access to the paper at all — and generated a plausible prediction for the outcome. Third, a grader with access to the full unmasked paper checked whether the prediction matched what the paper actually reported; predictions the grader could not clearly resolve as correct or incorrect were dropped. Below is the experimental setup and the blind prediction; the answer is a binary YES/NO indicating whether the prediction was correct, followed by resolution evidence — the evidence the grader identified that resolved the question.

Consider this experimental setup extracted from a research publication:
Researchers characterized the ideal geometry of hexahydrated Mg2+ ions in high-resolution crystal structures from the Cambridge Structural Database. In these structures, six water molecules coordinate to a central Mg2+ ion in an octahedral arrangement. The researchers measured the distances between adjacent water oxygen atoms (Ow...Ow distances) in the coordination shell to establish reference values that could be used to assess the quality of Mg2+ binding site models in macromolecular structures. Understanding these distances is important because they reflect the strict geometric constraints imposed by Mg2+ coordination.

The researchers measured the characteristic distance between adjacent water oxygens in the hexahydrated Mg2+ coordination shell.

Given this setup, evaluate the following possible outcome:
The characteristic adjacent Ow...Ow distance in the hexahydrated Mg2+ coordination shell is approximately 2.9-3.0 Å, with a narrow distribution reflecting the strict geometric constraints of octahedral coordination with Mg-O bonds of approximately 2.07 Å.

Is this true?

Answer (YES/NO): YES